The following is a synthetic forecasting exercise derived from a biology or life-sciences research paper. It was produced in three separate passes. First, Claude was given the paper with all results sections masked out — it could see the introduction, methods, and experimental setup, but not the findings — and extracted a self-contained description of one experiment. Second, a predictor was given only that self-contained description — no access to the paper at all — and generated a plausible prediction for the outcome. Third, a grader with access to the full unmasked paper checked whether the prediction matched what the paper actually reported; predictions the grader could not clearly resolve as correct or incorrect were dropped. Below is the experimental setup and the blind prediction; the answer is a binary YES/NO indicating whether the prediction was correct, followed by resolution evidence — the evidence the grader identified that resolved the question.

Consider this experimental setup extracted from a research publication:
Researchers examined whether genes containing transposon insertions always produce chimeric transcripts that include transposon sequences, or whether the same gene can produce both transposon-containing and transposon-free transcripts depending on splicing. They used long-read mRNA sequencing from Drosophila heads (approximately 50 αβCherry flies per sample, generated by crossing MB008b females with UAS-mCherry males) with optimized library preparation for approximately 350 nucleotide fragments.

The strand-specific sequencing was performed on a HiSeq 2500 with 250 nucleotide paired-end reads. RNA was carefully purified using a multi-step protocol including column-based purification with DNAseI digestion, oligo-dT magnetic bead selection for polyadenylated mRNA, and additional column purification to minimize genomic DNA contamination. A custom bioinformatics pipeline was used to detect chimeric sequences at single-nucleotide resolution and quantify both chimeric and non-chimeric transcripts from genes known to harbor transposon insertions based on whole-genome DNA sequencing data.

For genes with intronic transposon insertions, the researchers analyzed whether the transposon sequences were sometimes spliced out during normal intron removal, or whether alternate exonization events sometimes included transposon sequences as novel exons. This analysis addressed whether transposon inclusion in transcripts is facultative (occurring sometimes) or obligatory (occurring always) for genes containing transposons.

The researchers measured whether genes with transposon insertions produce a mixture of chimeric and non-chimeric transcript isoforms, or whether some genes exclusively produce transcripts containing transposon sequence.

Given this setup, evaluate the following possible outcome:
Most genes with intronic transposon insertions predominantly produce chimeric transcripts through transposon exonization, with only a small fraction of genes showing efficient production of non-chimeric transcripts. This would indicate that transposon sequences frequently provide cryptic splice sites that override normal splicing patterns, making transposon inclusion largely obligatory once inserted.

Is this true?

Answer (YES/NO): NO